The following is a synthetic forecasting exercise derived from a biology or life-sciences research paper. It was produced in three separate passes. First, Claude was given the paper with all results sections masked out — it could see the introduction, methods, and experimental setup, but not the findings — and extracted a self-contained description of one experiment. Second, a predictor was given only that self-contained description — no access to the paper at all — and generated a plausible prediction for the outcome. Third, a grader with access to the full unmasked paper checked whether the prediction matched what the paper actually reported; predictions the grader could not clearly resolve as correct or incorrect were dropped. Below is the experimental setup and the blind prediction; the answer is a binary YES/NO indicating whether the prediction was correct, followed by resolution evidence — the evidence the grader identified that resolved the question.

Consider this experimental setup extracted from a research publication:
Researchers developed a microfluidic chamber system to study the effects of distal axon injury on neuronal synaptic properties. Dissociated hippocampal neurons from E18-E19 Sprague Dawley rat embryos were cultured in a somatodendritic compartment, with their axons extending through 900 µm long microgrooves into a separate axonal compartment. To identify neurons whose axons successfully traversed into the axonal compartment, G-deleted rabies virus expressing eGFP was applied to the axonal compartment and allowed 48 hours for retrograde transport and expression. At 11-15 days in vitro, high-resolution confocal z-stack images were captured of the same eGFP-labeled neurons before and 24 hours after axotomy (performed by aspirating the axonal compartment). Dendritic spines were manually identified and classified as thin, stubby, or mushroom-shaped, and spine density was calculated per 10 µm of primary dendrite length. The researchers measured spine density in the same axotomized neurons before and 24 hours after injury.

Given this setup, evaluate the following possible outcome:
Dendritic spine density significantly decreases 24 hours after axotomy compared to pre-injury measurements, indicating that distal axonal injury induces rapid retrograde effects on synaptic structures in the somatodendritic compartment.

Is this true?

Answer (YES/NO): YES